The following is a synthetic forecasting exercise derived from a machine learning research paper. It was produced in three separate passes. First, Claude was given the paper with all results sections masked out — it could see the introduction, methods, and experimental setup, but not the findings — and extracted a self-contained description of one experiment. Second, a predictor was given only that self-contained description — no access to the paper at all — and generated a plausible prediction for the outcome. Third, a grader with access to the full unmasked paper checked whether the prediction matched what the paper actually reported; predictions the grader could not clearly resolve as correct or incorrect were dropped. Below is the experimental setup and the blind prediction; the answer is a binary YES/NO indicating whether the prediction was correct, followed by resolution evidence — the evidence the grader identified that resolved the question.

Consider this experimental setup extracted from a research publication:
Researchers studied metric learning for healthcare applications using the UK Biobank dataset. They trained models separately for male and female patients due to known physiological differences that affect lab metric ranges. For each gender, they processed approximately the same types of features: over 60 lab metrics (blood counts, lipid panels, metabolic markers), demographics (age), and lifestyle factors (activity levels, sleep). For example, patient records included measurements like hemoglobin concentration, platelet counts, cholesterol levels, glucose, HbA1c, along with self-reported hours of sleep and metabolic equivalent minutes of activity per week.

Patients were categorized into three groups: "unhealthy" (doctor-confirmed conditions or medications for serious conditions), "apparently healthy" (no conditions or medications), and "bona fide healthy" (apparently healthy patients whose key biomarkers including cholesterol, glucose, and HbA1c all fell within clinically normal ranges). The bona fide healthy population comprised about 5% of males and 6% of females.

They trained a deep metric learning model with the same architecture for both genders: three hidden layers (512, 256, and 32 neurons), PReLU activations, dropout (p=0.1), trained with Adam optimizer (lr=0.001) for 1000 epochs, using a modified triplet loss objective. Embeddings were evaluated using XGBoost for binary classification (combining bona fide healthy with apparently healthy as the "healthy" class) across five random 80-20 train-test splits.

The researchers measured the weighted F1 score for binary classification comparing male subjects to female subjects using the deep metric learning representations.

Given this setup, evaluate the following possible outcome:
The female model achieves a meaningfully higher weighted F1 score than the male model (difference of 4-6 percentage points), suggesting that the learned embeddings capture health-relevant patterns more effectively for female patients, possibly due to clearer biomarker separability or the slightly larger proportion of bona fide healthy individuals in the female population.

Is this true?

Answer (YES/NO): NO